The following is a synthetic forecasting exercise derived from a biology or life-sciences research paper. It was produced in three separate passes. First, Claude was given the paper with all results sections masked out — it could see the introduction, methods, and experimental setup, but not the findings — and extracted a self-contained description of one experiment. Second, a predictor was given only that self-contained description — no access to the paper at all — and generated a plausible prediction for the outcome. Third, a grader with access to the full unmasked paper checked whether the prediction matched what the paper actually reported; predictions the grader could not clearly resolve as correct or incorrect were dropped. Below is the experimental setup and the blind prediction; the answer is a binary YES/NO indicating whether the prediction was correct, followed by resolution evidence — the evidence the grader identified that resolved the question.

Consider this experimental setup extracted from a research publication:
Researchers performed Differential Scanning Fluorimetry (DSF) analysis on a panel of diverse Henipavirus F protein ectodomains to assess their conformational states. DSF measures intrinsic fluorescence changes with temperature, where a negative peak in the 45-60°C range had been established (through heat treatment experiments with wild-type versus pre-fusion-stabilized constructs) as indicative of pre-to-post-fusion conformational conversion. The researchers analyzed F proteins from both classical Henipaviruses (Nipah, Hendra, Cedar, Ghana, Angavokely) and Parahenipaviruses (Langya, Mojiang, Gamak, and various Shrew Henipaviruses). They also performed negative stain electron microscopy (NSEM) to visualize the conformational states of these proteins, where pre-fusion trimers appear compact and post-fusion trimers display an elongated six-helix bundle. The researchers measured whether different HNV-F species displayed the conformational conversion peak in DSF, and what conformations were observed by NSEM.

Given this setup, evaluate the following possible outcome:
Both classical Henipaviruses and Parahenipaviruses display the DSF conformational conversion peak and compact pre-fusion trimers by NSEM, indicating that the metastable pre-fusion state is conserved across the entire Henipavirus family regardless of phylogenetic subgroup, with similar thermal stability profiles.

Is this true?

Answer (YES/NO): NO